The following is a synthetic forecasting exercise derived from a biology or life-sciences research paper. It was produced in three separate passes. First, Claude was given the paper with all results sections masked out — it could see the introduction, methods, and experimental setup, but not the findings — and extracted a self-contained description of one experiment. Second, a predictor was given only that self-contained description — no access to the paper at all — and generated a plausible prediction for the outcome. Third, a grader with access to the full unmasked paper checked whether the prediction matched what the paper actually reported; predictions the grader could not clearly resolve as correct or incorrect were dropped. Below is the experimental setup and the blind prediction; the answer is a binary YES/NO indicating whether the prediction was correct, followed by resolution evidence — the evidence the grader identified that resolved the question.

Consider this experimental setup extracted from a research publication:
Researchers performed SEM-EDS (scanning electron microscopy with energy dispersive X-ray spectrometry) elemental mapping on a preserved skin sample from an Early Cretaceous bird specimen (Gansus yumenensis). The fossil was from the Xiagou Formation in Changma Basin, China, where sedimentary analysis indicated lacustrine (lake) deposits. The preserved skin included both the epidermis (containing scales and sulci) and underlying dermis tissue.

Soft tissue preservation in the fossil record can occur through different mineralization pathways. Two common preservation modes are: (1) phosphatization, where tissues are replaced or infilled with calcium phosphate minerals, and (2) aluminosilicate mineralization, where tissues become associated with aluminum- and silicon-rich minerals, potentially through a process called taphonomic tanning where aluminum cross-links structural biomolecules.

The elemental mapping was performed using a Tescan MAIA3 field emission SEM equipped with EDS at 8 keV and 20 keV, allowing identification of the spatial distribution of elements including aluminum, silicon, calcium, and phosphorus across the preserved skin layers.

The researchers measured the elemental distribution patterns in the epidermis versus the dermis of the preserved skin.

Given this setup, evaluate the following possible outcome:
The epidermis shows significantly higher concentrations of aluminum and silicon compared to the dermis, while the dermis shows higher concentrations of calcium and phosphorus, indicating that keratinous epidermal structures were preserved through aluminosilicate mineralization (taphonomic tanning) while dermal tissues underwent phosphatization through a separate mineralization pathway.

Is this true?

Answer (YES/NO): YES